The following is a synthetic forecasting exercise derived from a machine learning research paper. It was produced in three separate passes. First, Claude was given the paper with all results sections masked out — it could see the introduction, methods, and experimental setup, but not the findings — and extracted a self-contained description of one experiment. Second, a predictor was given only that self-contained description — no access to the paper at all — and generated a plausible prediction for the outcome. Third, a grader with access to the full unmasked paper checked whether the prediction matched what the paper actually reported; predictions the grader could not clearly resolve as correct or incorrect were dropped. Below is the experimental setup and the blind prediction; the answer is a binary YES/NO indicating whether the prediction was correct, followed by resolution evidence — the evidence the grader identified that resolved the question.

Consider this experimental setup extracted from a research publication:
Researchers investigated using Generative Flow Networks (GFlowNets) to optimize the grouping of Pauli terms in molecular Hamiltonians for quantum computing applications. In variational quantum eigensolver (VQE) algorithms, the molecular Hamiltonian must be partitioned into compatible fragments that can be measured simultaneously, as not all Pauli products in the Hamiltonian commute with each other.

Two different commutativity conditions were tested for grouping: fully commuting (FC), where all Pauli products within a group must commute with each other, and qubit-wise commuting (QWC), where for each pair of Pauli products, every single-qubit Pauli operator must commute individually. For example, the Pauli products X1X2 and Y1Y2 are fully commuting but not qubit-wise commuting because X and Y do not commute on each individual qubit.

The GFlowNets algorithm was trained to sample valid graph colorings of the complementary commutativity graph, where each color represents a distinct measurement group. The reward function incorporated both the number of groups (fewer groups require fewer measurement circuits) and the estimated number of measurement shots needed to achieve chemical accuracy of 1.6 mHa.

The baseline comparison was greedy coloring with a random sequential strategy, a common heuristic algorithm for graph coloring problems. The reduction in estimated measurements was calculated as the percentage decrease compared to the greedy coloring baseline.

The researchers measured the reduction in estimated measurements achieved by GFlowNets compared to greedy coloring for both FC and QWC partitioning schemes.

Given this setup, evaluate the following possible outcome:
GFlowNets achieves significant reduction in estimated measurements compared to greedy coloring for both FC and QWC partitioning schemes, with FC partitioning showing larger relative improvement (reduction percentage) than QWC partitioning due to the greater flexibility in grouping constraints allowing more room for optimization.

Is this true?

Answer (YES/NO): YES